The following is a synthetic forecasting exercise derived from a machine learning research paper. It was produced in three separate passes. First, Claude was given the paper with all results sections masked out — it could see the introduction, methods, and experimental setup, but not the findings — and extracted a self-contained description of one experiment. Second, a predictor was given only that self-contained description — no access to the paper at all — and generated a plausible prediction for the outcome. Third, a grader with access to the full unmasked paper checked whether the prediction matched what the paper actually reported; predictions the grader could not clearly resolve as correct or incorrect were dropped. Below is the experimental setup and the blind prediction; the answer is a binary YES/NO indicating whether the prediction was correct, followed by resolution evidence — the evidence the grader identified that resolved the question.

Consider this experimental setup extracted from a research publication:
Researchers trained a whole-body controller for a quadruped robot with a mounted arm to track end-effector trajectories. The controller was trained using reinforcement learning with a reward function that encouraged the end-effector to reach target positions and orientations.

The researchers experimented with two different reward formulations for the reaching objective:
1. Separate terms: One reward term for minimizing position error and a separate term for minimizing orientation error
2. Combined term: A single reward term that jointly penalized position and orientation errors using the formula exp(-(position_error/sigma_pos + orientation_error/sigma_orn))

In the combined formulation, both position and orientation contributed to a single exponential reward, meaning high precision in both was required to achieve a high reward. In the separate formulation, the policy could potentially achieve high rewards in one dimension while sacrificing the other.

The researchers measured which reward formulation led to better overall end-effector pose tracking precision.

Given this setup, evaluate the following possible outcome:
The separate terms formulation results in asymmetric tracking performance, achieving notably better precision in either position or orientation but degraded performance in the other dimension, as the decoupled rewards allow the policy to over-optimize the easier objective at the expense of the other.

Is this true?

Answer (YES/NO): YES